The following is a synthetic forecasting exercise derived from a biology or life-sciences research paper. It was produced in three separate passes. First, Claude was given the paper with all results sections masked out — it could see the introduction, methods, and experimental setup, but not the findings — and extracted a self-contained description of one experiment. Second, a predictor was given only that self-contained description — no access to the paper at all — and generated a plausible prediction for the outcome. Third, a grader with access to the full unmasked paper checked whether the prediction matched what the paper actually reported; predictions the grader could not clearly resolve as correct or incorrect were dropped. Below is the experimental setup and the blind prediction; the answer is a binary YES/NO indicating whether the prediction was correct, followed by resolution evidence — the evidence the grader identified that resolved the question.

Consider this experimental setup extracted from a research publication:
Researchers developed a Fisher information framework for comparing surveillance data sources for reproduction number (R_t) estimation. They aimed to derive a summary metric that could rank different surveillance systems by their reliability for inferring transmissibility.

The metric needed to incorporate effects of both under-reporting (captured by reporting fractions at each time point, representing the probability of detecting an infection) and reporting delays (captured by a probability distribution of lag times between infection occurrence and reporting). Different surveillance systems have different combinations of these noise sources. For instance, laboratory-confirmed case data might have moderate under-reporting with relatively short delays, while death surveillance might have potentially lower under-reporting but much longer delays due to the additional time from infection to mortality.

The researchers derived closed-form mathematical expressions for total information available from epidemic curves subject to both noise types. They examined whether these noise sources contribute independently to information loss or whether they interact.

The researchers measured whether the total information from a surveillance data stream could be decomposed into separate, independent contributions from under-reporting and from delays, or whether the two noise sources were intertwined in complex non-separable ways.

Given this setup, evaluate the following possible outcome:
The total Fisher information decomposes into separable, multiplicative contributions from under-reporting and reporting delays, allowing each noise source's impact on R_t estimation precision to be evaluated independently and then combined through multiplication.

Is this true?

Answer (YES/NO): YES